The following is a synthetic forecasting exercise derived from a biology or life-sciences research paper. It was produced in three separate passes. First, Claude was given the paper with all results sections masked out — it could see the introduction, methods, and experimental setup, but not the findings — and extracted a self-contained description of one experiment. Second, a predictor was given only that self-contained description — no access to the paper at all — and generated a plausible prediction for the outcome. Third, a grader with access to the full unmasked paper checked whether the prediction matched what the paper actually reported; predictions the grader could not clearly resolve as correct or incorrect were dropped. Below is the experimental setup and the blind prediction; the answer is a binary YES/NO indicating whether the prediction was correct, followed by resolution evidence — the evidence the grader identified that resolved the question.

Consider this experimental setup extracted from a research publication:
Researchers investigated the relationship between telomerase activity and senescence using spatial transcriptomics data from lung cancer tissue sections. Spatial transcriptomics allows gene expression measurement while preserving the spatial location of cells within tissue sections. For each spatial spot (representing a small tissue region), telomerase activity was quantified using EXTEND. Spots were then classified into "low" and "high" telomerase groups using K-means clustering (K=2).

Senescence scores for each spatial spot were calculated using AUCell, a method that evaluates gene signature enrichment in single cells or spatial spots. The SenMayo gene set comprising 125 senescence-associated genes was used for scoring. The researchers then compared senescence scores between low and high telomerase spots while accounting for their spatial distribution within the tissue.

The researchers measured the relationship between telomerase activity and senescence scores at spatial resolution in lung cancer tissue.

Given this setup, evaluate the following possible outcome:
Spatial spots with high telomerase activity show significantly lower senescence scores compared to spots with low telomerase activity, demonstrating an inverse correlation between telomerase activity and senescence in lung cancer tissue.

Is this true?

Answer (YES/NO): YES